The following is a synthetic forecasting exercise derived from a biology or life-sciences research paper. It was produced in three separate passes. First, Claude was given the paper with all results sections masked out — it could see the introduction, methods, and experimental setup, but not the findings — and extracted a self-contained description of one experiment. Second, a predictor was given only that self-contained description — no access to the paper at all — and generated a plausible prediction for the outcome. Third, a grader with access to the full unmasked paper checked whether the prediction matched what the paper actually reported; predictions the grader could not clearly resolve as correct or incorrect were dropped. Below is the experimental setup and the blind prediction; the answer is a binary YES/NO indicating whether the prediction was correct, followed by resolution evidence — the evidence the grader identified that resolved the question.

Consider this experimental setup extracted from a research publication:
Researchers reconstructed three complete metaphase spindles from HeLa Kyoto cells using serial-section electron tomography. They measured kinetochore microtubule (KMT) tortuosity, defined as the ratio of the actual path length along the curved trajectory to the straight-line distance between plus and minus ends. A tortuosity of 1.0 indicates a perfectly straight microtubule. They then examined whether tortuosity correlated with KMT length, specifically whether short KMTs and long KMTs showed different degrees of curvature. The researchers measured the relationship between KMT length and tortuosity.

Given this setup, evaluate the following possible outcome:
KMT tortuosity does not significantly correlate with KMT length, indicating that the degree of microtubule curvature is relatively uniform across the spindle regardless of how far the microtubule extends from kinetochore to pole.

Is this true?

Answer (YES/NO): NO